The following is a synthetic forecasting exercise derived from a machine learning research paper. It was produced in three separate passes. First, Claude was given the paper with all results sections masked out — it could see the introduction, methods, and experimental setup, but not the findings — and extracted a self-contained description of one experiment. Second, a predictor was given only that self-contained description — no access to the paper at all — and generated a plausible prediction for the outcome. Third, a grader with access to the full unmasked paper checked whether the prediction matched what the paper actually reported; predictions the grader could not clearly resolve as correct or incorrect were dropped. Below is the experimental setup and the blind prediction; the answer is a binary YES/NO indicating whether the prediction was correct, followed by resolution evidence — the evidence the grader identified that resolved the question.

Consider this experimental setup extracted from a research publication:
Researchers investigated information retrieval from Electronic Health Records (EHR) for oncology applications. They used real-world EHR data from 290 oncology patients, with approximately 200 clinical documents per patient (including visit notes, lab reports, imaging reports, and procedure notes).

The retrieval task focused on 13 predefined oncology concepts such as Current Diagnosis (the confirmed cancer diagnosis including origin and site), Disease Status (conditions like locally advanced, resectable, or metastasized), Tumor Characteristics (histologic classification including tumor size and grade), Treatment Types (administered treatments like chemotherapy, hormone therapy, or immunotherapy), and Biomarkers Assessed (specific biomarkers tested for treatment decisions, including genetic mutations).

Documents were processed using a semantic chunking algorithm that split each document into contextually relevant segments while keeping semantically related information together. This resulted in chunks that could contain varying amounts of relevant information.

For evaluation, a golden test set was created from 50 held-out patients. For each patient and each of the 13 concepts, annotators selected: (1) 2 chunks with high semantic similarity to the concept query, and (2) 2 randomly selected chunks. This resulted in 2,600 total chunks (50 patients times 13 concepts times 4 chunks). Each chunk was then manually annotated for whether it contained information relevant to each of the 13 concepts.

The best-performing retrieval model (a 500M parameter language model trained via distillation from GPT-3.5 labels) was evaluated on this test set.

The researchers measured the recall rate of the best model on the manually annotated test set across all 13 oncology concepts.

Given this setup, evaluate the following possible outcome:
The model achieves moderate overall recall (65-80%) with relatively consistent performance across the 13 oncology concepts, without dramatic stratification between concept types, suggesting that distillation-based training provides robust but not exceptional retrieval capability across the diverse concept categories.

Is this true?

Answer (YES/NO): NO